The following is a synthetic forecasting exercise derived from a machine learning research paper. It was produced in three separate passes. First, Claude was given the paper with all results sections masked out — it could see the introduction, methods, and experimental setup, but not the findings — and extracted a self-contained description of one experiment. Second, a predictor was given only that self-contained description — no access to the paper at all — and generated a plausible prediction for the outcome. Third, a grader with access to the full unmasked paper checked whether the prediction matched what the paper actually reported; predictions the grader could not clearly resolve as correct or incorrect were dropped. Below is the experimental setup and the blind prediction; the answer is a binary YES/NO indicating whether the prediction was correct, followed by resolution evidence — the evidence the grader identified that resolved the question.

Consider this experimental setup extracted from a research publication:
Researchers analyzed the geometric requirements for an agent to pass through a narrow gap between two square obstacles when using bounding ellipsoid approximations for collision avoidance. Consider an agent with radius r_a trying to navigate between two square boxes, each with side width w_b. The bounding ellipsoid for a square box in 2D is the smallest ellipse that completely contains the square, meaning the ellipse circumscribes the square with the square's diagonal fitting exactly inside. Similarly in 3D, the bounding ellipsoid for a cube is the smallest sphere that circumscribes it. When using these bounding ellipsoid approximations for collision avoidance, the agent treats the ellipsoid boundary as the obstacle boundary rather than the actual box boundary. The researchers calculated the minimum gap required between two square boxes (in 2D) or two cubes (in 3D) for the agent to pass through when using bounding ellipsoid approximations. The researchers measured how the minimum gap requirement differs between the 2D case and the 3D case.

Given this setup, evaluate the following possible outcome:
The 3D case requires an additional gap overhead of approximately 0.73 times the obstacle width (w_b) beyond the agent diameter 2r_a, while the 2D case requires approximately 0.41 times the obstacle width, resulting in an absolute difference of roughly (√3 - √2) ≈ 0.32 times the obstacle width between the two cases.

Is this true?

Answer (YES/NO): YES